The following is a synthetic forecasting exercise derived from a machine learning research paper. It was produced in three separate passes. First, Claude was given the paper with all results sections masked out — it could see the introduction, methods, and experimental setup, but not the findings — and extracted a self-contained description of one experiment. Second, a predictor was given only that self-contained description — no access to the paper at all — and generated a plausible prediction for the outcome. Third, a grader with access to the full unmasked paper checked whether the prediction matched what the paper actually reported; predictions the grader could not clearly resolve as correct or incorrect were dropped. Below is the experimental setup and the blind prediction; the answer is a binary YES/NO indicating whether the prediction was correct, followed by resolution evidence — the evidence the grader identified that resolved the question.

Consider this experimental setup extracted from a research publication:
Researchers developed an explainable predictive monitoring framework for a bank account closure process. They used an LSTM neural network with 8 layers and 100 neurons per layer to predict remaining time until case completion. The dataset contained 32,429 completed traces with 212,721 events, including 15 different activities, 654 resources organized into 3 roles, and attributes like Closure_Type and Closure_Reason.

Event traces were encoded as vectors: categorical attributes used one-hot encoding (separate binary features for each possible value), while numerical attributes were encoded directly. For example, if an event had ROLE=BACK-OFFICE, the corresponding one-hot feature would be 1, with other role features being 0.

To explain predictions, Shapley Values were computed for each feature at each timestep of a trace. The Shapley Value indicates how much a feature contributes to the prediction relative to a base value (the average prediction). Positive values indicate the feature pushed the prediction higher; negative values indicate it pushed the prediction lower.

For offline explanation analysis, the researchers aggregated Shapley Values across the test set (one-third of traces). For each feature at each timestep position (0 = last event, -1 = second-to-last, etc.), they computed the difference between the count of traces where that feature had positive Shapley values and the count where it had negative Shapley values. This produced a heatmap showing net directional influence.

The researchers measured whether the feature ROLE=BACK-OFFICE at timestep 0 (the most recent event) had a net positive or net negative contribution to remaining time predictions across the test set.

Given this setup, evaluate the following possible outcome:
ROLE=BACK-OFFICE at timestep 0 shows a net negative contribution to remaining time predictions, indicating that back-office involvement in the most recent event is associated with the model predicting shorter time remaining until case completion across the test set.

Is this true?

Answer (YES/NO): YES